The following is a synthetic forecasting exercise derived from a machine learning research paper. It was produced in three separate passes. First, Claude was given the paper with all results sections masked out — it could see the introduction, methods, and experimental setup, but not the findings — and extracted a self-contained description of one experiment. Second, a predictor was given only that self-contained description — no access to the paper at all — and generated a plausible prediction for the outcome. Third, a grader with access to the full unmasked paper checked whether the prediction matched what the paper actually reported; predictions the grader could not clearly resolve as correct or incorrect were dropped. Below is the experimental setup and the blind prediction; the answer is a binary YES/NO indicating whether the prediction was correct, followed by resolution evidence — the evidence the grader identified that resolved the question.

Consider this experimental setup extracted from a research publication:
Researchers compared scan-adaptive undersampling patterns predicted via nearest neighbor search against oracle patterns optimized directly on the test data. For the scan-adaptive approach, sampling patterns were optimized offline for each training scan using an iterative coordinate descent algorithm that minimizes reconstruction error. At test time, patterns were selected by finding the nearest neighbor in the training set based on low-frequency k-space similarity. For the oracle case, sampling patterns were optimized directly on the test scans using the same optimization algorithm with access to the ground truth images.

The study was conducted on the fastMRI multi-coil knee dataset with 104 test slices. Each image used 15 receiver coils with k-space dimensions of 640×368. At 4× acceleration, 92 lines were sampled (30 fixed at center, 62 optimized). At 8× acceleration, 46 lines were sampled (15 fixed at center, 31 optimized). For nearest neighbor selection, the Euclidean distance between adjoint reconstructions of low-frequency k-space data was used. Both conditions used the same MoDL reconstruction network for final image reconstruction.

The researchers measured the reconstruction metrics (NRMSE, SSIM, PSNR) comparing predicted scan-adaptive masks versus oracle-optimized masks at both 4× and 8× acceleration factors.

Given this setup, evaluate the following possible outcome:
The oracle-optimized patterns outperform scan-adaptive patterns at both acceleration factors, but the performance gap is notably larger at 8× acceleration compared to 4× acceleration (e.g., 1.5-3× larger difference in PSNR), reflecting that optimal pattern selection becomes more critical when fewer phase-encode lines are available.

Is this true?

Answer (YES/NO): NO